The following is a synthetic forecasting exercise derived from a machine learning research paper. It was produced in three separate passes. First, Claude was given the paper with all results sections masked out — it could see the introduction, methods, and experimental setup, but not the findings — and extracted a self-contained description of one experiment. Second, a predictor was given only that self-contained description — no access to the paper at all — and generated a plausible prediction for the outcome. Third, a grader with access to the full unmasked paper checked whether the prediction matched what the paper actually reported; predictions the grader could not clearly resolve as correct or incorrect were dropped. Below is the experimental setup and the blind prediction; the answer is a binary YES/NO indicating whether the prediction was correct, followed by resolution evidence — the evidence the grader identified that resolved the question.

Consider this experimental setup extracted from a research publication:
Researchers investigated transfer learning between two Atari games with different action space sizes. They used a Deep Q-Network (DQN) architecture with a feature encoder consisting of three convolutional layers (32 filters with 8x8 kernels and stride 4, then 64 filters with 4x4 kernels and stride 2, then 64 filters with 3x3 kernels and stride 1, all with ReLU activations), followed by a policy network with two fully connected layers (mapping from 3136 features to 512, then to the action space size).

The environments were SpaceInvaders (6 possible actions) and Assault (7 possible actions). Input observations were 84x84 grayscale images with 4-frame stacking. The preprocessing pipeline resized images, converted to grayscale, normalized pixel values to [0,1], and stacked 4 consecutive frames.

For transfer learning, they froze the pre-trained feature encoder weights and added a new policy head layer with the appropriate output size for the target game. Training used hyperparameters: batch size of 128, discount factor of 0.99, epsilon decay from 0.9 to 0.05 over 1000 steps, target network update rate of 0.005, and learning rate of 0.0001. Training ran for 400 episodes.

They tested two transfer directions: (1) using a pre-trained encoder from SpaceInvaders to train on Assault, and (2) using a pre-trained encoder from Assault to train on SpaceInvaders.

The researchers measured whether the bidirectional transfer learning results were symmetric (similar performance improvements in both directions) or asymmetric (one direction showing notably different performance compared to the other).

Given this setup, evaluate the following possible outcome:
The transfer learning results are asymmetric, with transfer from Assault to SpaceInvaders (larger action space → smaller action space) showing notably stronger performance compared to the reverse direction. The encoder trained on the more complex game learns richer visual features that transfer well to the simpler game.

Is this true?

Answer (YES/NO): NO